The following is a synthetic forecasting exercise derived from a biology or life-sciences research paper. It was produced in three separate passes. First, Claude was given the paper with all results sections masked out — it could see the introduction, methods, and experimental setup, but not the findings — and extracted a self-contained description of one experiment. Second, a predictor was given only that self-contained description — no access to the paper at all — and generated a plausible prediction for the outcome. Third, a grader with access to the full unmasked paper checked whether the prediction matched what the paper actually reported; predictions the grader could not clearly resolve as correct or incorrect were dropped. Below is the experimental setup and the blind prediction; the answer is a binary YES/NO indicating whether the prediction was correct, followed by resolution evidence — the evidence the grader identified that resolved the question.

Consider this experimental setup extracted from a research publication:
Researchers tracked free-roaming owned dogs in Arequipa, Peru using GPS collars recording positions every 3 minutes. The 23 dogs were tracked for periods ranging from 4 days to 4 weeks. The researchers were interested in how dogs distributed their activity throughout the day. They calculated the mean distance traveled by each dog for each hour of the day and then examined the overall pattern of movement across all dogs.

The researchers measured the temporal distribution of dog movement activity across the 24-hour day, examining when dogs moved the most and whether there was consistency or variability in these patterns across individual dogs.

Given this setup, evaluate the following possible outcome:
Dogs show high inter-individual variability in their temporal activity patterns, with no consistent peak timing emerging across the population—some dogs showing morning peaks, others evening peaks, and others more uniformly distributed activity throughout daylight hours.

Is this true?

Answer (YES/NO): YES